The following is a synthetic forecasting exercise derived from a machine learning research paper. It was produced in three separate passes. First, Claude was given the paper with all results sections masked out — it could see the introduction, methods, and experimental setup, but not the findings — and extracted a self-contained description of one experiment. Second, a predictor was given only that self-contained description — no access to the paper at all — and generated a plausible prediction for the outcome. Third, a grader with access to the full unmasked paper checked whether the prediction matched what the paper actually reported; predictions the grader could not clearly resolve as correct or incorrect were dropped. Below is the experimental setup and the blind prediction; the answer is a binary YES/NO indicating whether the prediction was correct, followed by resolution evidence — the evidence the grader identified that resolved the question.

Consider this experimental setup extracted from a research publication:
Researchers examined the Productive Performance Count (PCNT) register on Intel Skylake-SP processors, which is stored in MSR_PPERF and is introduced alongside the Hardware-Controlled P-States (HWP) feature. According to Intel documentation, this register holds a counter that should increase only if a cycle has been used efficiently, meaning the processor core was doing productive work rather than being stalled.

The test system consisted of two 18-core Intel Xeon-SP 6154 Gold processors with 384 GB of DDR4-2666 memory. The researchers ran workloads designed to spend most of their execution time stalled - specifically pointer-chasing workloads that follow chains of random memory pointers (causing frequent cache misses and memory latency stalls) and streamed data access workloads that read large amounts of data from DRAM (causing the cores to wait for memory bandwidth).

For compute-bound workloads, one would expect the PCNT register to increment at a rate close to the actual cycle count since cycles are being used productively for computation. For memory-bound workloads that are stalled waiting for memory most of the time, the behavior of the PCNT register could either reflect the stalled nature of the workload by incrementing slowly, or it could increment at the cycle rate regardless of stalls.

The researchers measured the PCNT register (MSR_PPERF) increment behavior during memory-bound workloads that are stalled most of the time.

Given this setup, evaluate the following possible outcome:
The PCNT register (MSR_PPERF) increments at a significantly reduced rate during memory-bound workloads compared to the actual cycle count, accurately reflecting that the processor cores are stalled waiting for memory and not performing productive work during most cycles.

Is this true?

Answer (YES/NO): NO